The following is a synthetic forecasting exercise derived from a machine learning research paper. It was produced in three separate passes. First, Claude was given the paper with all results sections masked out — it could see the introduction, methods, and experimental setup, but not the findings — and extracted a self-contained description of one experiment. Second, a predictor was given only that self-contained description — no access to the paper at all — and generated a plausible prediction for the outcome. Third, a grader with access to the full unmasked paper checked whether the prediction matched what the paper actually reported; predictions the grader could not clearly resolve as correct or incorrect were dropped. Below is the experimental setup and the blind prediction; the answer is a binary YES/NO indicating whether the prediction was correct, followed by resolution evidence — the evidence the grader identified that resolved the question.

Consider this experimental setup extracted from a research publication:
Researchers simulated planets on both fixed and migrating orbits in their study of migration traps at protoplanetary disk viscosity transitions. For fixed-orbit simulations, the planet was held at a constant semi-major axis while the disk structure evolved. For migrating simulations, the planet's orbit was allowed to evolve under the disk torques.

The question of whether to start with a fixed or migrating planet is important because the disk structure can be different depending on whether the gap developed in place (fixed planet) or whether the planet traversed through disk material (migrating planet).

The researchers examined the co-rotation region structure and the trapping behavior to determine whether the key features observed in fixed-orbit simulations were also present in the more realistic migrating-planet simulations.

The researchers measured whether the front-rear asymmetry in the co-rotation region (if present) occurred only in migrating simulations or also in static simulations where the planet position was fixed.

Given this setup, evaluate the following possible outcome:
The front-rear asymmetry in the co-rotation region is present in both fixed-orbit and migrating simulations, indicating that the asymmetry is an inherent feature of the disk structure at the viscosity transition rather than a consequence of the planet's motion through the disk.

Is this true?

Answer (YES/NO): YES